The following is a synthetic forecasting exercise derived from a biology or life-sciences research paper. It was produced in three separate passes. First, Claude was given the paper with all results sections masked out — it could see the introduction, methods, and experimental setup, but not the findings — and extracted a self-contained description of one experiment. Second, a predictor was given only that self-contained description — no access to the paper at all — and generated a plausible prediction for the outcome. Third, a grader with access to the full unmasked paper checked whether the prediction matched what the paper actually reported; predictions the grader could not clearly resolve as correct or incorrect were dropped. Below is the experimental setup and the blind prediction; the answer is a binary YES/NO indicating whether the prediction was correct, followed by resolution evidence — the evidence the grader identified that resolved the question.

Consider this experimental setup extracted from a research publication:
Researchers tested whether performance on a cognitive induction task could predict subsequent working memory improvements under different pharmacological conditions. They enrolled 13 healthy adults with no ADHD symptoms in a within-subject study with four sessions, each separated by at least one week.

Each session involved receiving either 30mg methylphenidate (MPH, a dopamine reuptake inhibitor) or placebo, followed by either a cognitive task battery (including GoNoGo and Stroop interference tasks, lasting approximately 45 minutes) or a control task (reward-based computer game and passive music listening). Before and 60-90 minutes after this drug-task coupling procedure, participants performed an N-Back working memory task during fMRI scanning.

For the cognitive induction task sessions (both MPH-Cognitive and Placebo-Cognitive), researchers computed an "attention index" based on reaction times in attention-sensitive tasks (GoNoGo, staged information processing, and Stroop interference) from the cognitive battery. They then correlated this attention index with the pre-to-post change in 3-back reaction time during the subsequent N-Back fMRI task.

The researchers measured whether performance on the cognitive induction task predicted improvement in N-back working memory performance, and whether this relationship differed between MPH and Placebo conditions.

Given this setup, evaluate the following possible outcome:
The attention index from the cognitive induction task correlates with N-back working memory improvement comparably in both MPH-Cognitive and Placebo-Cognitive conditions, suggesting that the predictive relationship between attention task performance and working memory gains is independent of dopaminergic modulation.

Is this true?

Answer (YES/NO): NO